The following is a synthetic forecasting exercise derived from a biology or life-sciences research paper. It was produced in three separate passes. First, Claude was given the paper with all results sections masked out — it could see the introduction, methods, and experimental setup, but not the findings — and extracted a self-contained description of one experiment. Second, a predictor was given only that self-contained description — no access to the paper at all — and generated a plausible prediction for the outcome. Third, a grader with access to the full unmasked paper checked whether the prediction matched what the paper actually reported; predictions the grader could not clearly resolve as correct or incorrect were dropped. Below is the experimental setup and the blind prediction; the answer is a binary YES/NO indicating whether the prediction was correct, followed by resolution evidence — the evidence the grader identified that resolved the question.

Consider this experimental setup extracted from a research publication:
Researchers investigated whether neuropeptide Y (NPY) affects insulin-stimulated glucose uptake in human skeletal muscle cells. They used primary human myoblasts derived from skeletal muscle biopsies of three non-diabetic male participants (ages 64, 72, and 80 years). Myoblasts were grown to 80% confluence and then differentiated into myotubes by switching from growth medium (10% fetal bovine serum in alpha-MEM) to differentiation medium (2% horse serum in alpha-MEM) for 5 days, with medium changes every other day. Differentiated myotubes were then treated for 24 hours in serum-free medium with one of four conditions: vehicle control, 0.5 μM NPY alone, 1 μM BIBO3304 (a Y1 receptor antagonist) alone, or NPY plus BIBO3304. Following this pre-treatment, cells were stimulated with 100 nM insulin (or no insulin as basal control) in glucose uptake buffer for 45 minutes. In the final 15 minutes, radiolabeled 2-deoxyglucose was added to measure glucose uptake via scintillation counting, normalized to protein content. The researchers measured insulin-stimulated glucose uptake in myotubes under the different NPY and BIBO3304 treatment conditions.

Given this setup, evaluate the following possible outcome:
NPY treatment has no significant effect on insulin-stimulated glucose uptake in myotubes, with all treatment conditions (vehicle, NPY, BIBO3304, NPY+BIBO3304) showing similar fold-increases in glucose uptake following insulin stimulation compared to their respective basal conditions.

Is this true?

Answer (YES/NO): NO